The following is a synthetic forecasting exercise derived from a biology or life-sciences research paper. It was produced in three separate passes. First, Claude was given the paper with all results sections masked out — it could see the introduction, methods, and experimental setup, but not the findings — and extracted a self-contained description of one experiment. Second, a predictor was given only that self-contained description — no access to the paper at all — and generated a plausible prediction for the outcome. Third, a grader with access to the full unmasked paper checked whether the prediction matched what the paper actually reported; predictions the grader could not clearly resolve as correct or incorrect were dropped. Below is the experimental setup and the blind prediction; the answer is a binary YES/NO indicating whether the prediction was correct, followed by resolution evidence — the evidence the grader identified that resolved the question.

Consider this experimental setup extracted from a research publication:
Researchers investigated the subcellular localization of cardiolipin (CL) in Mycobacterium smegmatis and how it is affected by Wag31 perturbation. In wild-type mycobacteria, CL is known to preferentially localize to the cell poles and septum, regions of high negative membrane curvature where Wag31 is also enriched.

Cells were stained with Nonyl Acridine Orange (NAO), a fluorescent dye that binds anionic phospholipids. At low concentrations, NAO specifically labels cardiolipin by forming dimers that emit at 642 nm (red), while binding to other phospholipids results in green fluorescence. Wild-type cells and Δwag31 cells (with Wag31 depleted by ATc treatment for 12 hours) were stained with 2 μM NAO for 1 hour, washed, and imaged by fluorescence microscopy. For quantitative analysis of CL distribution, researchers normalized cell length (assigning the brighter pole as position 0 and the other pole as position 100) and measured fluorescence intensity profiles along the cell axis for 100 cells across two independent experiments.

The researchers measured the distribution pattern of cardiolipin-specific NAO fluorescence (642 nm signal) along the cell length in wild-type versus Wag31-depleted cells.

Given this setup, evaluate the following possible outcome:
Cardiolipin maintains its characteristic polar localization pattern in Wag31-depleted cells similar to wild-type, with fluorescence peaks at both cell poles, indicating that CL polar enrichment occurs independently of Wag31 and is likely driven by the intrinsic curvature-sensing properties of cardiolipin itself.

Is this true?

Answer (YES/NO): NO